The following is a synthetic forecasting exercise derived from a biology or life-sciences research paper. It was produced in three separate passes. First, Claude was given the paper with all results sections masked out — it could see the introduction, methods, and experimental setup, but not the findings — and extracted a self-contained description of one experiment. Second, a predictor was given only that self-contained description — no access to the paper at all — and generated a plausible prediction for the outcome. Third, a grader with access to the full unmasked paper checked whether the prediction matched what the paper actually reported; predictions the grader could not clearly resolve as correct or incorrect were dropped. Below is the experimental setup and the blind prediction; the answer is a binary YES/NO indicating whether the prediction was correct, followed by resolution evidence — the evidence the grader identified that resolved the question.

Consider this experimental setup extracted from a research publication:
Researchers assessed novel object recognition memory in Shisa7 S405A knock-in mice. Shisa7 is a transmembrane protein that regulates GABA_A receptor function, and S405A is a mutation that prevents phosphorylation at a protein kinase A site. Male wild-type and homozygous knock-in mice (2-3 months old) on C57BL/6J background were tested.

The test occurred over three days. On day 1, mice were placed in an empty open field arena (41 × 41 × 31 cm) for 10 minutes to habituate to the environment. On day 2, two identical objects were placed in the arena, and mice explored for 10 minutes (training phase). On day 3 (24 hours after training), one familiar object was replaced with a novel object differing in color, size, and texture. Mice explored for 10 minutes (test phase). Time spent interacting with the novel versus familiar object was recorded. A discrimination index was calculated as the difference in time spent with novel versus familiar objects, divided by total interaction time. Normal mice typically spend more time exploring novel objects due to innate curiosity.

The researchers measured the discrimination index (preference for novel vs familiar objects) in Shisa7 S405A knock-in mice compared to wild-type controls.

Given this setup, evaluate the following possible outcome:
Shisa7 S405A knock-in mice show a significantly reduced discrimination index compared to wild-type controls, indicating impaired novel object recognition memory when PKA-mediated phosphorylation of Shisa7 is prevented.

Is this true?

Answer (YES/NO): NO